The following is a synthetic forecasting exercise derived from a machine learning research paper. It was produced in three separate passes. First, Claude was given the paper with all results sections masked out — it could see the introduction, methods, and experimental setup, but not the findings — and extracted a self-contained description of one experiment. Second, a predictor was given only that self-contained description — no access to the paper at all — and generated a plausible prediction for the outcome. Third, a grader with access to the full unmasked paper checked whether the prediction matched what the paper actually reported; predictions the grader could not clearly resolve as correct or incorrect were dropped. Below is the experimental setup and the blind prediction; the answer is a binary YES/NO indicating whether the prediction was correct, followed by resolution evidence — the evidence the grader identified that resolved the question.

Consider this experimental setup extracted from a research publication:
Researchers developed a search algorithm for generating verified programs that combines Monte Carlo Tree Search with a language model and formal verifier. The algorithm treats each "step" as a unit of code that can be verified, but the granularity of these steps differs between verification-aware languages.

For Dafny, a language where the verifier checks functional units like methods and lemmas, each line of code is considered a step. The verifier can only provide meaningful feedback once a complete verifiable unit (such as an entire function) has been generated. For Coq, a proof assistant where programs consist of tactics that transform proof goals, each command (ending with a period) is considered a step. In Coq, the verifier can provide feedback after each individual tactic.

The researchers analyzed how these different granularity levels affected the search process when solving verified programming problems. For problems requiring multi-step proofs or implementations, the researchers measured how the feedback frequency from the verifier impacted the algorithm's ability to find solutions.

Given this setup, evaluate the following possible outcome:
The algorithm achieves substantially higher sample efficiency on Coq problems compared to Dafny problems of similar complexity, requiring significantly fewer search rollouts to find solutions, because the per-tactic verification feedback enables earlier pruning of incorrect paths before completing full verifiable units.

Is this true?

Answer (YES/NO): NO